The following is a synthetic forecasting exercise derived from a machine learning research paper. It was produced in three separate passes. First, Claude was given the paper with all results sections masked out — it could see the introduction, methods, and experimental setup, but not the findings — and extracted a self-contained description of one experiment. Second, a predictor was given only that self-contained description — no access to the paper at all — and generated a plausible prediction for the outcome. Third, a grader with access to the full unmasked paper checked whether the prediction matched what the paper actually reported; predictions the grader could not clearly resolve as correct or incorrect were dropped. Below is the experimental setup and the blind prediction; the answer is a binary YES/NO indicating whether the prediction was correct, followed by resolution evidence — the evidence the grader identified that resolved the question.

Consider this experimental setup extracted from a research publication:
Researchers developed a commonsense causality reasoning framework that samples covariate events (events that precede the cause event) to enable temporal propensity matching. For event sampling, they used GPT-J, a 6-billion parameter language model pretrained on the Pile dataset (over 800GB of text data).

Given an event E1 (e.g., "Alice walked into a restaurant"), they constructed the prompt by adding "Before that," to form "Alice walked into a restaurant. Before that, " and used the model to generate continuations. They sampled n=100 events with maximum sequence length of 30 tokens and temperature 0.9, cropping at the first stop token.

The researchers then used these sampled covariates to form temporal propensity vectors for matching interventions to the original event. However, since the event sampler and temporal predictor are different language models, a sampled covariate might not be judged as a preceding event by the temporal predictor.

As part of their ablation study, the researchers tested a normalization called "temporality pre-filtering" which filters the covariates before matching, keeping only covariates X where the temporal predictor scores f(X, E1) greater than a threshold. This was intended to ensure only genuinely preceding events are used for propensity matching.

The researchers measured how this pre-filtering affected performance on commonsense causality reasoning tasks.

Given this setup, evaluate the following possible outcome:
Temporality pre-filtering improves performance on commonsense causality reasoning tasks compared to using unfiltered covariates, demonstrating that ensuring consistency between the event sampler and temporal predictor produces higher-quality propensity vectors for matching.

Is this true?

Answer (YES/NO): NO